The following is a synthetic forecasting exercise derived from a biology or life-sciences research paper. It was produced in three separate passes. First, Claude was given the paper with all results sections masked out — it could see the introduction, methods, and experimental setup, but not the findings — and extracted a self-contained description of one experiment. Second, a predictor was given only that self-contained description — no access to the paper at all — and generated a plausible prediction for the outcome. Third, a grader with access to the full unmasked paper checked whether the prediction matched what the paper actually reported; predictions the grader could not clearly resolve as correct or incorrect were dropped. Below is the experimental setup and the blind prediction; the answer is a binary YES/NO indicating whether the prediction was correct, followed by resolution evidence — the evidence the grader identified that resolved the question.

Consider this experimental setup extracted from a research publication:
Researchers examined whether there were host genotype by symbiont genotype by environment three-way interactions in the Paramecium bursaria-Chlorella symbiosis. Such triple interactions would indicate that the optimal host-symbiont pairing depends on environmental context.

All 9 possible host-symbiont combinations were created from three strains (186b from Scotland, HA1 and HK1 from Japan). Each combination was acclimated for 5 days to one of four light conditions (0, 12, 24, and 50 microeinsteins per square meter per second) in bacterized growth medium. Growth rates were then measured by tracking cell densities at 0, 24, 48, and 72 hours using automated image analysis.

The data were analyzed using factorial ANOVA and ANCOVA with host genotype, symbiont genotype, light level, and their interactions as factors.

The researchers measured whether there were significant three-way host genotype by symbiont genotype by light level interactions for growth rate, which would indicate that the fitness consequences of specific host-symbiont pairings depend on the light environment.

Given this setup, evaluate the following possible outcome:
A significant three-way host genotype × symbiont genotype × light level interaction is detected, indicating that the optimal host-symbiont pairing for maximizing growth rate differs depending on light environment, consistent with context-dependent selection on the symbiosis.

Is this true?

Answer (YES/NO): YES